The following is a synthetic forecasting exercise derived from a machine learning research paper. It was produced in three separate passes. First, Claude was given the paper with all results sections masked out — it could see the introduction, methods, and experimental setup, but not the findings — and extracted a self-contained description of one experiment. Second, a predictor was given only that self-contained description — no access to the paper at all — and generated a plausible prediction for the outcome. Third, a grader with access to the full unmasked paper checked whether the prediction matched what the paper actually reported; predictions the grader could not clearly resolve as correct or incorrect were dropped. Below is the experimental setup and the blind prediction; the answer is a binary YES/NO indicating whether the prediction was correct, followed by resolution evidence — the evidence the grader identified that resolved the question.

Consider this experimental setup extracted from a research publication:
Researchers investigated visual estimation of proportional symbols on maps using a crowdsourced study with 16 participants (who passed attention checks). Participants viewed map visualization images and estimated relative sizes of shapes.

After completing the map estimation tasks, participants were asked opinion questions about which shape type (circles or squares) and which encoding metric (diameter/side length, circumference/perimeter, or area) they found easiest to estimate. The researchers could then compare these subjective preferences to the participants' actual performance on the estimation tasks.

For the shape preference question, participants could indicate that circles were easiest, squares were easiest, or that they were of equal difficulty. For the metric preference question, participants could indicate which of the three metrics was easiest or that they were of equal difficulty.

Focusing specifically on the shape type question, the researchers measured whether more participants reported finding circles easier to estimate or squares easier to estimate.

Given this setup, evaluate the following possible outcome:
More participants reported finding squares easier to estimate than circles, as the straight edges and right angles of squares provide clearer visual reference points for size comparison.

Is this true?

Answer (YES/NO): NO